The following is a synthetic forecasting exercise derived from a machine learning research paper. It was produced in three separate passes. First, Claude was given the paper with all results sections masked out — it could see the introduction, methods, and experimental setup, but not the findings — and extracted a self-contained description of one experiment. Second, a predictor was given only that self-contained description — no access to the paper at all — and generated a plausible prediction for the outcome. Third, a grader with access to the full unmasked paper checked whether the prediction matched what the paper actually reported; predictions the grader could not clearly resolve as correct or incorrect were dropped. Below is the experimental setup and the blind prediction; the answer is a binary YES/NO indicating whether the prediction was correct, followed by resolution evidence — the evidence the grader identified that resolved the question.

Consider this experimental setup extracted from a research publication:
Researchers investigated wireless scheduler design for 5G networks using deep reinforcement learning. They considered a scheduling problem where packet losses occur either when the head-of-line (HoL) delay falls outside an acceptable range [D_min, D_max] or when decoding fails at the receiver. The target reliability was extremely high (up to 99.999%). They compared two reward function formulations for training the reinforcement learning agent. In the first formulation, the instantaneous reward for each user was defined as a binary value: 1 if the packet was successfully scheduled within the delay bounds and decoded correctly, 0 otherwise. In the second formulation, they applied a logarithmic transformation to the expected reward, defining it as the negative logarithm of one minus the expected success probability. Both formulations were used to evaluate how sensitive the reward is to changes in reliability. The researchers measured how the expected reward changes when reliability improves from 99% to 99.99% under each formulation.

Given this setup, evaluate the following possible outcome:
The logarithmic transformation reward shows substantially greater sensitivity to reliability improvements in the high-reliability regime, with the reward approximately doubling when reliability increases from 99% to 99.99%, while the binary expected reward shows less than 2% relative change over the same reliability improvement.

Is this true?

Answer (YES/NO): YES